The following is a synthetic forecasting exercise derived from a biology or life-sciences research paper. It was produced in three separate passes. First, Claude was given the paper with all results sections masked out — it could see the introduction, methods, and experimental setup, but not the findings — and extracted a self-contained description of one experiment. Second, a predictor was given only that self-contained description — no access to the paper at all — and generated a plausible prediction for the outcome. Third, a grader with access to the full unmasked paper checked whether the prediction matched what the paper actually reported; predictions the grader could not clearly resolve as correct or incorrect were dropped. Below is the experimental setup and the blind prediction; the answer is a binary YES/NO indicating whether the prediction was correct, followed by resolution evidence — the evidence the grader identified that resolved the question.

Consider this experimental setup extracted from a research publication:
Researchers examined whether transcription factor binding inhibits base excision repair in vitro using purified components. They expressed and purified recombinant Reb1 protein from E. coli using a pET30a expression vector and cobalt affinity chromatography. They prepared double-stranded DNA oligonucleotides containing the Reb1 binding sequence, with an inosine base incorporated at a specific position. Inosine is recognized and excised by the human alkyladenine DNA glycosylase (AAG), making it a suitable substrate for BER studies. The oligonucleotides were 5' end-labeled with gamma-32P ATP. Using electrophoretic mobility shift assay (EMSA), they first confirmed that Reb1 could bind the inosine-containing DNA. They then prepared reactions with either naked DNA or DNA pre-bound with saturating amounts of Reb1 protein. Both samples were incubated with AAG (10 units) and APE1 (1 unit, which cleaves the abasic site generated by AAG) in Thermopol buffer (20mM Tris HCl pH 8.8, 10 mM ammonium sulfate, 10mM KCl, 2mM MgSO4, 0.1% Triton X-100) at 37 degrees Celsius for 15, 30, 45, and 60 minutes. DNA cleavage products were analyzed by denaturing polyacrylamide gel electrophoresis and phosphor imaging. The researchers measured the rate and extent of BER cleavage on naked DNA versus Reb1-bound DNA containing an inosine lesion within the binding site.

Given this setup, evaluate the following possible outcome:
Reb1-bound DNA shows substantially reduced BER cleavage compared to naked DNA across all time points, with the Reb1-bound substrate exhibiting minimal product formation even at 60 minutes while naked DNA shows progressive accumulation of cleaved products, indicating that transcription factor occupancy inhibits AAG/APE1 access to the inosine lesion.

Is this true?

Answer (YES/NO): YES